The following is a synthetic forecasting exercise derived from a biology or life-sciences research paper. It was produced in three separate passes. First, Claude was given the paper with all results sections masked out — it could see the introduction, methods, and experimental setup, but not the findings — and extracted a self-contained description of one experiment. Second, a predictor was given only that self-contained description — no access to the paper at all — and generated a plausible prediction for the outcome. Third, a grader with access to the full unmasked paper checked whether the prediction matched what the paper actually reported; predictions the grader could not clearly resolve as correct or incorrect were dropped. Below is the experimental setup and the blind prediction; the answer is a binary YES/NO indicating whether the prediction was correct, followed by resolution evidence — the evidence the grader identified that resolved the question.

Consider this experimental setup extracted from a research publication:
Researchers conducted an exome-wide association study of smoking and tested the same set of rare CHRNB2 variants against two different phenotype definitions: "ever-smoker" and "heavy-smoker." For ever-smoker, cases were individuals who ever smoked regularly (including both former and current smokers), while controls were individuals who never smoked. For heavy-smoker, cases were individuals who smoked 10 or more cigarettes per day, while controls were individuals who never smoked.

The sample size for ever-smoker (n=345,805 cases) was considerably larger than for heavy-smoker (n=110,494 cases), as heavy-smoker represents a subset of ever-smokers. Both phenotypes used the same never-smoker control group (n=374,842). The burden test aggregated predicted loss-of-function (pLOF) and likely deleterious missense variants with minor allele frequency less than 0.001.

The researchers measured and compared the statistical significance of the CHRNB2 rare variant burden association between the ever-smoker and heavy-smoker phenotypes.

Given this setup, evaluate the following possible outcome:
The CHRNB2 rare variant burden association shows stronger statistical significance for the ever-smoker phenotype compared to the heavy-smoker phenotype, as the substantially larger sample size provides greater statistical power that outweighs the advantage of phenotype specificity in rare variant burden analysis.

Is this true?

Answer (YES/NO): NO